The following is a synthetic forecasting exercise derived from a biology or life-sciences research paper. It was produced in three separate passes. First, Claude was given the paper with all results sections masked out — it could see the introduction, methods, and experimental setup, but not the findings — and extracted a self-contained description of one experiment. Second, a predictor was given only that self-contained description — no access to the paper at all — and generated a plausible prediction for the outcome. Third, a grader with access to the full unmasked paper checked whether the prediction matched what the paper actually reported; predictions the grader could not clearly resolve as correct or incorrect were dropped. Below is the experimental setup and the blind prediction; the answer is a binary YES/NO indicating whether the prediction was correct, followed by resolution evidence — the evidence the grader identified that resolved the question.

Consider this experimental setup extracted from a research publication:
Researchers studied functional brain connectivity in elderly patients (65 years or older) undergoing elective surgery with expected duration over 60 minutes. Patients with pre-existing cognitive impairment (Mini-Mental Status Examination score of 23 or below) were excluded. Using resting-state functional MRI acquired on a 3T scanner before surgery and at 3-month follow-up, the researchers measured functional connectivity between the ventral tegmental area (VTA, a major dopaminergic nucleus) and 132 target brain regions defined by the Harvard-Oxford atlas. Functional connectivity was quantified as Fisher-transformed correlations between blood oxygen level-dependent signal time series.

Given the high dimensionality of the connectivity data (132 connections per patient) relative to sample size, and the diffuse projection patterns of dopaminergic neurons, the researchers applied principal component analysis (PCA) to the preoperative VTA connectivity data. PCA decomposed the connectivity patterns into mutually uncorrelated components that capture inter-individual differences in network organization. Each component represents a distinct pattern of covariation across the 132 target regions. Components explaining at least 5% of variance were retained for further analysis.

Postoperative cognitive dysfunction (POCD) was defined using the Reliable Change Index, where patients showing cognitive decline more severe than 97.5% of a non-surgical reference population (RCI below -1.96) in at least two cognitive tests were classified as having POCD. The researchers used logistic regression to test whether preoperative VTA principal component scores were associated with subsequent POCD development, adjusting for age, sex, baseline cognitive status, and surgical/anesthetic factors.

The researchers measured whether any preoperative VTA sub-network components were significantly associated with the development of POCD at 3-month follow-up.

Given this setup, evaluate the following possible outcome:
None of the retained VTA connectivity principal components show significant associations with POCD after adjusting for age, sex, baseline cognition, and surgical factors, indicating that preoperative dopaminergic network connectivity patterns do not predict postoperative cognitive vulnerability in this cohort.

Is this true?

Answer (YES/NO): NO